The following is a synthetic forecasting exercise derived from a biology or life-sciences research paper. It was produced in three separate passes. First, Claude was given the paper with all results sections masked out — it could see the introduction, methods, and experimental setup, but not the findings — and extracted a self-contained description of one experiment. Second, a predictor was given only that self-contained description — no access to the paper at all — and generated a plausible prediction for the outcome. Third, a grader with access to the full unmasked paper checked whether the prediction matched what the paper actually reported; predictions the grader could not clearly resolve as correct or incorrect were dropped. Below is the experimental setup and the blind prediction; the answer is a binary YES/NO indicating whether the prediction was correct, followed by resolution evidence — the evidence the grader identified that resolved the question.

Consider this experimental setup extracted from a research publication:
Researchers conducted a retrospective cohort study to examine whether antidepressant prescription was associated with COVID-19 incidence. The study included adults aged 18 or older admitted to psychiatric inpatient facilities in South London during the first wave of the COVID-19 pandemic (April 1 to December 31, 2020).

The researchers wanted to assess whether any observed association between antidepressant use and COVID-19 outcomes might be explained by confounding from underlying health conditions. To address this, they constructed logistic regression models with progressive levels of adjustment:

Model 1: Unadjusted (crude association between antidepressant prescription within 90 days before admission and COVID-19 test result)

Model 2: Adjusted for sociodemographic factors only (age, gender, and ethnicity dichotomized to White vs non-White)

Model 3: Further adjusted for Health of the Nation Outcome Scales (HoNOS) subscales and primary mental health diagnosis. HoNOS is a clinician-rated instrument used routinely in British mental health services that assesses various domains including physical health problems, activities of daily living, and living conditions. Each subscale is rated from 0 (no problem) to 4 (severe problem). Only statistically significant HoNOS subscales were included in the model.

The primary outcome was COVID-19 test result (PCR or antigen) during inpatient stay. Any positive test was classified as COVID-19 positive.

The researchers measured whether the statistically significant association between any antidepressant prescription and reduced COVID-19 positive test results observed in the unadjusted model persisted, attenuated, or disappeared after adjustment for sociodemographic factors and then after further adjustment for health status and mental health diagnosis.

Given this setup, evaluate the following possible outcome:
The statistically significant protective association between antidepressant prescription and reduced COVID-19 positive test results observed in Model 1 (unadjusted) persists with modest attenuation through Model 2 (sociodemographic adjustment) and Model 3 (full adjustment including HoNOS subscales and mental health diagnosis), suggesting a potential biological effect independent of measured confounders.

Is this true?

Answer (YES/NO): YES